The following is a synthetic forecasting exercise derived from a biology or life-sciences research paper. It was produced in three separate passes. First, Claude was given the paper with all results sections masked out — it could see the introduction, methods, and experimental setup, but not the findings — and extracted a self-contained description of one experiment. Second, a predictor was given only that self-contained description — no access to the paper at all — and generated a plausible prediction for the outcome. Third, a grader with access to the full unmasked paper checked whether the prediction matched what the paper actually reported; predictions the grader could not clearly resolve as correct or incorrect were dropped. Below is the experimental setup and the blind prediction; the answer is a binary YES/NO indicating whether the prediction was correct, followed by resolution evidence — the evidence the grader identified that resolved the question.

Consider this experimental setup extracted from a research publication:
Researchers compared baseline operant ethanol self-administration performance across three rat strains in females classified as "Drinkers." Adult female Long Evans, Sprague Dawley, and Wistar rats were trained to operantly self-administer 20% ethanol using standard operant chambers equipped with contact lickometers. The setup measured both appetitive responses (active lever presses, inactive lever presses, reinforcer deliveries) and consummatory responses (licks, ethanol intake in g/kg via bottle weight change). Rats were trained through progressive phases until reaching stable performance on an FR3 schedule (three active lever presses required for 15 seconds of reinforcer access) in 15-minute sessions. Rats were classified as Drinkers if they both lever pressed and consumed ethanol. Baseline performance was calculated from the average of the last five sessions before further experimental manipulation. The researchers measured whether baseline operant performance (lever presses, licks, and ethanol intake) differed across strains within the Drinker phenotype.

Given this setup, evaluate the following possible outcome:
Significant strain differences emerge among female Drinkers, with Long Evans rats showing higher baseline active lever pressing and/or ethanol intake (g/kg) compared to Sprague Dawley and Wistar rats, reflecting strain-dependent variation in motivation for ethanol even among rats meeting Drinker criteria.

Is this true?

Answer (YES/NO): NO